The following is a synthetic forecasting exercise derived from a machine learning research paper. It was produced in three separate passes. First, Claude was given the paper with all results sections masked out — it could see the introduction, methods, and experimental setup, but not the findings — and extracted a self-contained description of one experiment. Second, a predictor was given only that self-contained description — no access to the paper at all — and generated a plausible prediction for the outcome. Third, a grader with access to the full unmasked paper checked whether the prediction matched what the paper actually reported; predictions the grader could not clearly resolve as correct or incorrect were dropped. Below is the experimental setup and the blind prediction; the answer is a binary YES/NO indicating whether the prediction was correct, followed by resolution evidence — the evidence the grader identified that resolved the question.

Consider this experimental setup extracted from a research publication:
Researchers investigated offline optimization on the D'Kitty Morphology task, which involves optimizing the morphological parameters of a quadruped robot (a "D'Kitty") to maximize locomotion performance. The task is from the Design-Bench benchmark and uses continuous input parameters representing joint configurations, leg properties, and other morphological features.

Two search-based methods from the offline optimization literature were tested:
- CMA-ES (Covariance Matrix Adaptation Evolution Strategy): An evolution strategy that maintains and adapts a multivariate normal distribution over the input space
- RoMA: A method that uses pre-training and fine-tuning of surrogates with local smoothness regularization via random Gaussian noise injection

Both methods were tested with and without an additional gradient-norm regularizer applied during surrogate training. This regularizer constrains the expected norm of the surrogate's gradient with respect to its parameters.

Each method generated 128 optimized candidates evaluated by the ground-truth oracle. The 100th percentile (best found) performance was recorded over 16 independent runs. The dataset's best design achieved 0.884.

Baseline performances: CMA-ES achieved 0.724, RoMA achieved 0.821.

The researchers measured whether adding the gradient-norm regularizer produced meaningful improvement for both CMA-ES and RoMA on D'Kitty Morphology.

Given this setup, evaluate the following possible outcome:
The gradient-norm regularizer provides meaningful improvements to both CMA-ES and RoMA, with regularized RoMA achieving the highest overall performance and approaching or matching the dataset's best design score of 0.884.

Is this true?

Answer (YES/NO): NO